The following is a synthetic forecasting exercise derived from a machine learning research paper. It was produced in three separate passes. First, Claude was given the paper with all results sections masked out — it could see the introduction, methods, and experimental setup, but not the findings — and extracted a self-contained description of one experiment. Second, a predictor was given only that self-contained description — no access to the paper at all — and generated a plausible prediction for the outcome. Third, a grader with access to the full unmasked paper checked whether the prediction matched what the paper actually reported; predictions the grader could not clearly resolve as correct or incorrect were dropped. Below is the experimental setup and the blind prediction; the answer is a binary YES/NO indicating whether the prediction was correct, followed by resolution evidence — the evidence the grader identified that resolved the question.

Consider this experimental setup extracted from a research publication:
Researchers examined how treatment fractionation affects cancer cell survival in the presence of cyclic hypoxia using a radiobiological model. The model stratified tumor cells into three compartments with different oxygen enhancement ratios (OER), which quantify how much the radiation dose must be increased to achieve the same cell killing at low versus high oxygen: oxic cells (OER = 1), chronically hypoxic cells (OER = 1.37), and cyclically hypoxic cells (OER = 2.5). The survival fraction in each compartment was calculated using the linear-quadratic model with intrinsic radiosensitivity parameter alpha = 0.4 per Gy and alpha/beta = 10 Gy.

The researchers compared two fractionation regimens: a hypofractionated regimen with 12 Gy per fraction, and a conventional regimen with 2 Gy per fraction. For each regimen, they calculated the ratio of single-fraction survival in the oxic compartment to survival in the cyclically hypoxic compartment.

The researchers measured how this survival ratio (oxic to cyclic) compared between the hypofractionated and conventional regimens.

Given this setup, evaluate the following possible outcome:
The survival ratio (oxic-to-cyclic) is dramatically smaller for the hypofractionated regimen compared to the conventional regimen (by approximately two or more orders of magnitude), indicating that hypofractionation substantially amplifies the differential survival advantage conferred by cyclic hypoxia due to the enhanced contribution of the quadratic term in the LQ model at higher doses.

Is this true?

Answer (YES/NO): YES